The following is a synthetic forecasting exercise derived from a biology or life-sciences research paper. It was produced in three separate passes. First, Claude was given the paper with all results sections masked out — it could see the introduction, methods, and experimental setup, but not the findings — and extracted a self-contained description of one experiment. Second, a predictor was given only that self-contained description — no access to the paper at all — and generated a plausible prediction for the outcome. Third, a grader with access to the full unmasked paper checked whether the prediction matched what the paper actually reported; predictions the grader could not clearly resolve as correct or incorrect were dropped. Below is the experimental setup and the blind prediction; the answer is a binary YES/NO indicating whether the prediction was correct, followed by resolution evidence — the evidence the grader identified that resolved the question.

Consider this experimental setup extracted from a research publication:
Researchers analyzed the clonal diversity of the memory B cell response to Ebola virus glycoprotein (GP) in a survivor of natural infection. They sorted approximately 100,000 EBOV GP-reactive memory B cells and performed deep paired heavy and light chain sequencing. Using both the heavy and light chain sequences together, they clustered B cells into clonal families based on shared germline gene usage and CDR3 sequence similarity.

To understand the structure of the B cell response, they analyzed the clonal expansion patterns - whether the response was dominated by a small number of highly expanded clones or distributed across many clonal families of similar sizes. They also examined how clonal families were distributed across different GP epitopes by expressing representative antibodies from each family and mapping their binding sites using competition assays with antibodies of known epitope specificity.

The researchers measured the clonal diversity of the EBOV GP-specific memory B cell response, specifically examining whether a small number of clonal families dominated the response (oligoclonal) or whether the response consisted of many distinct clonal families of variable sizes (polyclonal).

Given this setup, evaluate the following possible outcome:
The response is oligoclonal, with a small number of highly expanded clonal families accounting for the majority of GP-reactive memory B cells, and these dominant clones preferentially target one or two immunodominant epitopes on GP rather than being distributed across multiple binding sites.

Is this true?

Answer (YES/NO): NO